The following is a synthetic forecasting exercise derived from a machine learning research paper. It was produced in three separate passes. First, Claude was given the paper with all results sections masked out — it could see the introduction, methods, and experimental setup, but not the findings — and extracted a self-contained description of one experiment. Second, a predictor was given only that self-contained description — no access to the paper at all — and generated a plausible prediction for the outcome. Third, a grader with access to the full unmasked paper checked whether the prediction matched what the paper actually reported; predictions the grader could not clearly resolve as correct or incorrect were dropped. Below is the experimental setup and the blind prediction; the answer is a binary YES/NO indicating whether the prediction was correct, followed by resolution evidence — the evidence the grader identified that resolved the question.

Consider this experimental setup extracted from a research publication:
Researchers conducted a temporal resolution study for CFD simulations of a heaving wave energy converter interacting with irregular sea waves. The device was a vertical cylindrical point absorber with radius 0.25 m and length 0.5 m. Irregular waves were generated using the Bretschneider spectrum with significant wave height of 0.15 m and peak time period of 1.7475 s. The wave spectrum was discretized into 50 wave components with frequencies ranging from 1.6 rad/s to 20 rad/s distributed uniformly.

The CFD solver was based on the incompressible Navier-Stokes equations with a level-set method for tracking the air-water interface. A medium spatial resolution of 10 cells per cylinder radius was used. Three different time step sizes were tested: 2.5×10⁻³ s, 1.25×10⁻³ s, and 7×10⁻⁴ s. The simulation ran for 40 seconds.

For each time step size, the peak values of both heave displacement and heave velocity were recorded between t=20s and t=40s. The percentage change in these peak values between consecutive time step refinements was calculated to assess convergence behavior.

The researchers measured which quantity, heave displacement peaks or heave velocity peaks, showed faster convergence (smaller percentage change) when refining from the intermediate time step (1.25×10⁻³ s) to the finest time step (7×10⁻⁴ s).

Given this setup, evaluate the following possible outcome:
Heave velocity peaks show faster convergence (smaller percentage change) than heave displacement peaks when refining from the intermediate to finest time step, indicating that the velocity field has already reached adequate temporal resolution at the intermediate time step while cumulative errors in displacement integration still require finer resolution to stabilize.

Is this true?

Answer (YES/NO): YES